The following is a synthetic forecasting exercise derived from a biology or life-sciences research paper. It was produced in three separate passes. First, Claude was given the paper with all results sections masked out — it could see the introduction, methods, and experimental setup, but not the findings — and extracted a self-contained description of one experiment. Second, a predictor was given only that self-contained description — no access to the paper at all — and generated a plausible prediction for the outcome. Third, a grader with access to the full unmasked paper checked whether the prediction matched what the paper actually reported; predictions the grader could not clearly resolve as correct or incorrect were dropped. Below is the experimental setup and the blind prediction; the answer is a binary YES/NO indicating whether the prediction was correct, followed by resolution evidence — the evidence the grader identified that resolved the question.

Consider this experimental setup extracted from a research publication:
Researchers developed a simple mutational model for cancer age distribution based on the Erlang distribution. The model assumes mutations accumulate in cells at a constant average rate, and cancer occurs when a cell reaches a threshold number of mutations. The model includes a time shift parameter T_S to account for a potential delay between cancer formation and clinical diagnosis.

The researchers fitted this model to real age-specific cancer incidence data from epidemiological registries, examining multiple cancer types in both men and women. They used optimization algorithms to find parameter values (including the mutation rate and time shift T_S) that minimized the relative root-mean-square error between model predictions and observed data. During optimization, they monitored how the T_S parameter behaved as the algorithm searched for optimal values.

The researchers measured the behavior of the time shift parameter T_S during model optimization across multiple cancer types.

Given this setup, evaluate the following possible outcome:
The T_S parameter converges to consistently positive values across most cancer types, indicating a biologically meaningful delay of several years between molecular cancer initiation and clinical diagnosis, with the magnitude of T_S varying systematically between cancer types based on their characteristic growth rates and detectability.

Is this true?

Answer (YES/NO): NO